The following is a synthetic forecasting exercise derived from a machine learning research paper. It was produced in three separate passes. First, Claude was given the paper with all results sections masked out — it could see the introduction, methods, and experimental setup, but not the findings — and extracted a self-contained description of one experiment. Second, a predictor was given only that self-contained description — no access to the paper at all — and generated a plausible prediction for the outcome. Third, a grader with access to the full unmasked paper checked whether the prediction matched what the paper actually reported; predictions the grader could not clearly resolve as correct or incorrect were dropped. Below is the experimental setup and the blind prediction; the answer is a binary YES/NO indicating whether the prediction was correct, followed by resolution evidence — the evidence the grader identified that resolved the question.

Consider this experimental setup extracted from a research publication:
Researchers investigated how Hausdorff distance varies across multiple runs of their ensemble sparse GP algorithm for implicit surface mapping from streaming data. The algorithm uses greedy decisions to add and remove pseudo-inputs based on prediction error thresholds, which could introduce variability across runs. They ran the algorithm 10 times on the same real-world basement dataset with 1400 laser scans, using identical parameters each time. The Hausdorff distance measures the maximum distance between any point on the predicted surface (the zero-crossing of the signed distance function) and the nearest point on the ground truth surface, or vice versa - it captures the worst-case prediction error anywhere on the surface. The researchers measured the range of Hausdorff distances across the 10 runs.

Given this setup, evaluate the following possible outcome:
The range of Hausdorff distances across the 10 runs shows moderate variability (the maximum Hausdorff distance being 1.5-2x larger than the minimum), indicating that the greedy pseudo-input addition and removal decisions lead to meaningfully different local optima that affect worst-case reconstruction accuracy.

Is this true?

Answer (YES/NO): YES